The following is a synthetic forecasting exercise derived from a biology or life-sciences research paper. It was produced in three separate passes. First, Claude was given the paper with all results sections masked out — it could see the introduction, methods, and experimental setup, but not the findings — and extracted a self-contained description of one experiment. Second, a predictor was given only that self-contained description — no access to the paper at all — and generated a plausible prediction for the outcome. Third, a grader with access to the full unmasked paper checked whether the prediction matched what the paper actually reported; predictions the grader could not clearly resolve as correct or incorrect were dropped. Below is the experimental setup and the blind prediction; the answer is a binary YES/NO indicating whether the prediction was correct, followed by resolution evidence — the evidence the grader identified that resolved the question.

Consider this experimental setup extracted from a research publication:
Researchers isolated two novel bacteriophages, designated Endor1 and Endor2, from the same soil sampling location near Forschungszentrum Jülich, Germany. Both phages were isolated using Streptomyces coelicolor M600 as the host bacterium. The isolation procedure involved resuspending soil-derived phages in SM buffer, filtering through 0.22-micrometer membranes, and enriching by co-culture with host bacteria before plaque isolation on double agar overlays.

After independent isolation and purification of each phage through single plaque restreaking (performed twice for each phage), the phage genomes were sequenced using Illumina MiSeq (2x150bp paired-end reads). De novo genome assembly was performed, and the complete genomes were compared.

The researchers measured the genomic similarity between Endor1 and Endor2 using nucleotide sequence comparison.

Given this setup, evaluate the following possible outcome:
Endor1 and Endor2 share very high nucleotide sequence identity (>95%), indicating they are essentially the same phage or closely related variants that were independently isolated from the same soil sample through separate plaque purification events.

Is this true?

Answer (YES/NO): YES